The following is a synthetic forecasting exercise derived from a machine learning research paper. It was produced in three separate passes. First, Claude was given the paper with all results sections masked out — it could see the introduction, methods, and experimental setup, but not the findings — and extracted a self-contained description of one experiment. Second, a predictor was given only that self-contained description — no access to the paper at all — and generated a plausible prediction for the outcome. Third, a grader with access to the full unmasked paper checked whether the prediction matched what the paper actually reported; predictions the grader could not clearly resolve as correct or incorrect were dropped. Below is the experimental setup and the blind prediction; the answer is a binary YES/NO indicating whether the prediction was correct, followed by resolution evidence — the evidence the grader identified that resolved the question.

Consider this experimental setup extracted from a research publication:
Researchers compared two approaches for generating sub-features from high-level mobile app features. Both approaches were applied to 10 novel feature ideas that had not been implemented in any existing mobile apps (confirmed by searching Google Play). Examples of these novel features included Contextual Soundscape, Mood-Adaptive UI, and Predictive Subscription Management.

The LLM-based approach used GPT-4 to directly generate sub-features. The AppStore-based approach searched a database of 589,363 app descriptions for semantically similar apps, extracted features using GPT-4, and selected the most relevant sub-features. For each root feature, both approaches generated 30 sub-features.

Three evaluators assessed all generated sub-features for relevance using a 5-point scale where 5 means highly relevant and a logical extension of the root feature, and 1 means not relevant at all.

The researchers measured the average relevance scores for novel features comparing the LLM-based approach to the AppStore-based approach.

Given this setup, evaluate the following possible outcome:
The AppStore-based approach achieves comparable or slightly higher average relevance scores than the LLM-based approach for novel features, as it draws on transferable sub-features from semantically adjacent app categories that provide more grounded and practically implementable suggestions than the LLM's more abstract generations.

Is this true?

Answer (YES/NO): NO